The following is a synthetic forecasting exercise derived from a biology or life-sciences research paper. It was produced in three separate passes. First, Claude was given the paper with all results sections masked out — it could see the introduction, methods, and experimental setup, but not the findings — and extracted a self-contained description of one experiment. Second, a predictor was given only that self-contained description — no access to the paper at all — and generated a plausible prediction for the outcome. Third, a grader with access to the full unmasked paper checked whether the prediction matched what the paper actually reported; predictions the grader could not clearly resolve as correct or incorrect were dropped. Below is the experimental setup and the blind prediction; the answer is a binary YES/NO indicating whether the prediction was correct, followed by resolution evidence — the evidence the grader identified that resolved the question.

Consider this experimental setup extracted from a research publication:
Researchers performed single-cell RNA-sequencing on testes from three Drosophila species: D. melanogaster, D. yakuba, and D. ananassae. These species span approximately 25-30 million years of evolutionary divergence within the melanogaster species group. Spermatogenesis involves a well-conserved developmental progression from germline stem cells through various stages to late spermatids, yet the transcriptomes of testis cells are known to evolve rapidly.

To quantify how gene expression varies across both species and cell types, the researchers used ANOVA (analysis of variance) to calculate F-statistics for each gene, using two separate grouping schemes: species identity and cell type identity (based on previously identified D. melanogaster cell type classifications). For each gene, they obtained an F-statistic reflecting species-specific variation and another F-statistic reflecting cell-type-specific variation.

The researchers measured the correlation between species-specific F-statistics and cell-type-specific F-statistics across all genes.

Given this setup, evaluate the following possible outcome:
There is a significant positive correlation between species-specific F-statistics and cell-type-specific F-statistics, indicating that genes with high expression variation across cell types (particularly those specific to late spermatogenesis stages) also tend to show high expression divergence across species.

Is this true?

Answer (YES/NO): YES